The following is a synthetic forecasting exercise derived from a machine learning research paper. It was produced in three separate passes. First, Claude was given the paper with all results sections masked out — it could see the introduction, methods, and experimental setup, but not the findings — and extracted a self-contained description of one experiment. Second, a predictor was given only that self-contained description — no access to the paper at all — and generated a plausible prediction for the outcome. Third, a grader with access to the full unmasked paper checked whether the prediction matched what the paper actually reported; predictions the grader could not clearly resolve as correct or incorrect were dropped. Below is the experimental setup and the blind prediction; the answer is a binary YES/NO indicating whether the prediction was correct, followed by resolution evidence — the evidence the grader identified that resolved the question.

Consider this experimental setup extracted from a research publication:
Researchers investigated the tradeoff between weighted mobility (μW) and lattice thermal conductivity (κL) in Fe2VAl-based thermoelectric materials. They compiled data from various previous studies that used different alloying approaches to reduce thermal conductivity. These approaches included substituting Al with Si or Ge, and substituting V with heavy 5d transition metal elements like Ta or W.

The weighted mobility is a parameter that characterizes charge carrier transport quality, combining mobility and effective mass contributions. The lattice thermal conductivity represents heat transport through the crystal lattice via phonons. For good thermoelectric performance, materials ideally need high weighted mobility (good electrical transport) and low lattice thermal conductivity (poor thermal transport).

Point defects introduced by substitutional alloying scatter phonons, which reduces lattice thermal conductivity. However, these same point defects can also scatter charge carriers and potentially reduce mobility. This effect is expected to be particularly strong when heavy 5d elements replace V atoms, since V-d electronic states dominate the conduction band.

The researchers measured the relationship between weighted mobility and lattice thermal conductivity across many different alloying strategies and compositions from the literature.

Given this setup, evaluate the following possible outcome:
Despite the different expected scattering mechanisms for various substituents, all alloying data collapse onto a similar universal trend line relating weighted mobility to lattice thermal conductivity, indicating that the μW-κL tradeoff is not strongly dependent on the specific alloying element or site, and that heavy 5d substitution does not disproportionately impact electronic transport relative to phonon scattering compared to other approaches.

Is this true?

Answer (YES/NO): NO